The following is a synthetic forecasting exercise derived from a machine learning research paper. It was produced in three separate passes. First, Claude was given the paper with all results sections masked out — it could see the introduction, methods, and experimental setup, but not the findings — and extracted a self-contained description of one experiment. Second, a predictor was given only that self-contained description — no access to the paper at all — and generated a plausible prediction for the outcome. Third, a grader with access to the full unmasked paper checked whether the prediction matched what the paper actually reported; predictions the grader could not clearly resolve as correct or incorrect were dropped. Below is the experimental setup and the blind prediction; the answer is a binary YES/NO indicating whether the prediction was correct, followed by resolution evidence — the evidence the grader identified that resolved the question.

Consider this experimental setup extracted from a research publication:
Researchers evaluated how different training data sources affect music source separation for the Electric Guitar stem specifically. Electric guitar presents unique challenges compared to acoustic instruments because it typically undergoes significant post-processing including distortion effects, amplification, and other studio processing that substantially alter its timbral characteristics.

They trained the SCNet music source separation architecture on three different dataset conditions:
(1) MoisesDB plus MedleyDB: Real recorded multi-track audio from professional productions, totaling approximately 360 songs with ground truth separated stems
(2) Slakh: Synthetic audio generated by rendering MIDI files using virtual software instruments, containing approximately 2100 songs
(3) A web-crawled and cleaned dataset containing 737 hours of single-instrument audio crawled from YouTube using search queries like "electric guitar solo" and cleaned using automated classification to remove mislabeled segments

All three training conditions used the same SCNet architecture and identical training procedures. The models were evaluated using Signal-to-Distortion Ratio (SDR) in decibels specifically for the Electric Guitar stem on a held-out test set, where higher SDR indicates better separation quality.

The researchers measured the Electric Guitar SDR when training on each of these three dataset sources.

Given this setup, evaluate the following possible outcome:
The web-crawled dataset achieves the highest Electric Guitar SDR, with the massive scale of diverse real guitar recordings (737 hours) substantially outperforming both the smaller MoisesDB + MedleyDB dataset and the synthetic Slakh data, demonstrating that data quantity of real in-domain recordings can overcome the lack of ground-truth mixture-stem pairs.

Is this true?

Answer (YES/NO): NO